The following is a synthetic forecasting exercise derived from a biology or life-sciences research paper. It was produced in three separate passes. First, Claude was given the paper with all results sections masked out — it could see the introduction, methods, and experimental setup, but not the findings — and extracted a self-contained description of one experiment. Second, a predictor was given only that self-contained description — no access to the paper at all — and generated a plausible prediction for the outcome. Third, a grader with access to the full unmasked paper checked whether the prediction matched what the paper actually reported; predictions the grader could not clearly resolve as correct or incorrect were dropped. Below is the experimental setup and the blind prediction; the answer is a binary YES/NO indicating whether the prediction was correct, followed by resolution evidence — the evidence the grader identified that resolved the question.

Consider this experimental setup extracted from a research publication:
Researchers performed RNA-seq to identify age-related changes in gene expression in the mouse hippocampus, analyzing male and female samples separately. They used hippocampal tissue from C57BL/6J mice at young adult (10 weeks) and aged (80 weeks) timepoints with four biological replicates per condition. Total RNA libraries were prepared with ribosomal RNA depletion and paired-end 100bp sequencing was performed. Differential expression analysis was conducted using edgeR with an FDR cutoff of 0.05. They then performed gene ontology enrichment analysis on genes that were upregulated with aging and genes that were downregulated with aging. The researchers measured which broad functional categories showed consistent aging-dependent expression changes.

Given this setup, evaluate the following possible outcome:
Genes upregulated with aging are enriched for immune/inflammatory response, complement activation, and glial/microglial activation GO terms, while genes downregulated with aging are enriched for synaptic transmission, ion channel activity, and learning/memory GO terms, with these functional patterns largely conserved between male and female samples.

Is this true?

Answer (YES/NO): NO